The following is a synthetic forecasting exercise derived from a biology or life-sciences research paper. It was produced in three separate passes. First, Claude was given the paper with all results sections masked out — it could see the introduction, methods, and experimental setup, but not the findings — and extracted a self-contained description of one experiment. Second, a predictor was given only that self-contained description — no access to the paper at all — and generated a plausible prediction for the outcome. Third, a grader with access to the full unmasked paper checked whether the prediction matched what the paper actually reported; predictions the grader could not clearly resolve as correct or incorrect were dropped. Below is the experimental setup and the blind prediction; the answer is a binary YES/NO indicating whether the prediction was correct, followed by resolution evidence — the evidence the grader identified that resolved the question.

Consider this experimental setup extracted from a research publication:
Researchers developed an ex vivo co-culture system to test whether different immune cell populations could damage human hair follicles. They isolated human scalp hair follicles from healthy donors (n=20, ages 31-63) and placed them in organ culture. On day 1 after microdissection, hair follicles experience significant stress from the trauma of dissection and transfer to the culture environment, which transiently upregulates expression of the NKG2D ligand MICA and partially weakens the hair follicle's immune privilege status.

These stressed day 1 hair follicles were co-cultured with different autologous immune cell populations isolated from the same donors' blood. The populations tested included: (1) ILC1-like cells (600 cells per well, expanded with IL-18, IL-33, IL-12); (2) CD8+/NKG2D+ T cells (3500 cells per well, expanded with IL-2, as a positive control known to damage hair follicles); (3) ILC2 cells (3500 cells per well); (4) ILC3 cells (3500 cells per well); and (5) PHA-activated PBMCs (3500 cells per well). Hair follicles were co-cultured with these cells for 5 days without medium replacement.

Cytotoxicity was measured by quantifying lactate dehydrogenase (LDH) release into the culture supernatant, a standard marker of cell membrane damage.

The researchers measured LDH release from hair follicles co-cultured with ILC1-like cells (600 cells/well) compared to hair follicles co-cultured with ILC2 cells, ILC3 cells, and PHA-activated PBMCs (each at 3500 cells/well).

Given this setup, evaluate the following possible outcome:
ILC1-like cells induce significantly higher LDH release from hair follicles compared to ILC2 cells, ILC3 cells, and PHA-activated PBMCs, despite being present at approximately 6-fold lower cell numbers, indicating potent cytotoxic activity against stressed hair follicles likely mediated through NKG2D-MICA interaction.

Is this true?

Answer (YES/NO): YES